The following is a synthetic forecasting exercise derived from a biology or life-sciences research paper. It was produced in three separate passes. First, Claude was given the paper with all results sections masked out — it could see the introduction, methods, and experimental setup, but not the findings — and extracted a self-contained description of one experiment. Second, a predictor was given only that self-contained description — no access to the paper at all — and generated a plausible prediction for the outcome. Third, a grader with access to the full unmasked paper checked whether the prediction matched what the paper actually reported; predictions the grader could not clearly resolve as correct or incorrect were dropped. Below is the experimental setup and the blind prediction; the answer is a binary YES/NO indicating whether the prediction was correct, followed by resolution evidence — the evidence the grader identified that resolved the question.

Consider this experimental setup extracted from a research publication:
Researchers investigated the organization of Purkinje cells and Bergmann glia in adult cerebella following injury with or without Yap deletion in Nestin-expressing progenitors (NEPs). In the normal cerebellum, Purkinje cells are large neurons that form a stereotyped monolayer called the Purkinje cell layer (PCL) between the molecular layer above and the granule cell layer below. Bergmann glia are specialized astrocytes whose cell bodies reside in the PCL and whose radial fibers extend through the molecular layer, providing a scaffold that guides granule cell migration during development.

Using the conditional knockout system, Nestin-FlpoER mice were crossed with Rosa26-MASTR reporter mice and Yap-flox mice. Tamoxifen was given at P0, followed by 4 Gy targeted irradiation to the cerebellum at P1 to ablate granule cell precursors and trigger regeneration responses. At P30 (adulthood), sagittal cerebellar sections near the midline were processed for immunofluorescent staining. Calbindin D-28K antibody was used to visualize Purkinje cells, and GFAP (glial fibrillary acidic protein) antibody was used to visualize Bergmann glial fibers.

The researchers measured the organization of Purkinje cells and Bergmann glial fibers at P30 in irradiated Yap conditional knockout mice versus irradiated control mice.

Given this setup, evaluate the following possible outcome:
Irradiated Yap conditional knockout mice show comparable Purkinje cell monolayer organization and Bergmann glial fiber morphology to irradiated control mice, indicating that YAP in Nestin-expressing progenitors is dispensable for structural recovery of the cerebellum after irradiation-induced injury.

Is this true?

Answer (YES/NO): NO